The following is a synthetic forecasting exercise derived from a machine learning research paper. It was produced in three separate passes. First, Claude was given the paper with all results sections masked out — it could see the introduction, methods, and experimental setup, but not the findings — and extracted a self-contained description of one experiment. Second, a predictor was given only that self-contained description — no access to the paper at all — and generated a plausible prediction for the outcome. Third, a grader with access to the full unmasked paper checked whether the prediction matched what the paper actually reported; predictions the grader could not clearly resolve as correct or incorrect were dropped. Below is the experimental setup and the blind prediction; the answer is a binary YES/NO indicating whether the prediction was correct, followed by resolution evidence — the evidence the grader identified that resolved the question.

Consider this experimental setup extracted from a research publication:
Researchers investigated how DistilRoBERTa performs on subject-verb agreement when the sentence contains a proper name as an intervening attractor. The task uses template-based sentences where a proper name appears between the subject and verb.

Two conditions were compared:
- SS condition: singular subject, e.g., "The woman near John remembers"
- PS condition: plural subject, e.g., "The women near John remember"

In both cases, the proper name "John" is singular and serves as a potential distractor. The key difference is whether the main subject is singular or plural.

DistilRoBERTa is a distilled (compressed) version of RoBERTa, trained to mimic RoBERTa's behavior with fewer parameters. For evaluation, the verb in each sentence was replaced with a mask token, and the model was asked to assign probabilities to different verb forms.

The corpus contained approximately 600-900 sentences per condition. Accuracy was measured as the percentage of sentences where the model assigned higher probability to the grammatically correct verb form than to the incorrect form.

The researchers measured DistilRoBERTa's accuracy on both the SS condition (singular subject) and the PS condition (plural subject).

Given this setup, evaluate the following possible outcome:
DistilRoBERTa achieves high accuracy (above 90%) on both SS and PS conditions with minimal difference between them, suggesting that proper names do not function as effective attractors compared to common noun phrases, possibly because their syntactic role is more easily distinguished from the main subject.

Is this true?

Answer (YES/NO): NO